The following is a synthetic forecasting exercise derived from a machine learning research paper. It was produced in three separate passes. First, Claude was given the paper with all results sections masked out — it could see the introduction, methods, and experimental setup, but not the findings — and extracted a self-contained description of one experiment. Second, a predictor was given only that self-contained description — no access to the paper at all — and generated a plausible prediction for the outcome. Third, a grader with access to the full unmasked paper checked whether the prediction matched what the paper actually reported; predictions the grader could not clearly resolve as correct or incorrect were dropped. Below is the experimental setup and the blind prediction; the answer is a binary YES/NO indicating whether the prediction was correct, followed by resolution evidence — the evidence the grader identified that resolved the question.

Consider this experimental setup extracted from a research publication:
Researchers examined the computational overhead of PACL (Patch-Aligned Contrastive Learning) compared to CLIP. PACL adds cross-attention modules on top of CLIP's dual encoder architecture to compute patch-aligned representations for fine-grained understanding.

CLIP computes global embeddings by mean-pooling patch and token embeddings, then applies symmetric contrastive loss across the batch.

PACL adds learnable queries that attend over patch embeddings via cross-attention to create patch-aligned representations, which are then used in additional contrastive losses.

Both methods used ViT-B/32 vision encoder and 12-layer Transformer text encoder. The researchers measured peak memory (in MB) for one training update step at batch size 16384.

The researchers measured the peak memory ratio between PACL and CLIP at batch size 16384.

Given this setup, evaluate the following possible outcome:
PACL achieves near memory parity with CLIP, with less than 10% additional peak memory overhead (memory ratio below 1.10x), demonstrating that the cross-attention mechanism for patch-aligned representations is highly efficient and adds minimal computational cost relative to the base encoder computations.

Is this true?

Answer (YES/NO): NO